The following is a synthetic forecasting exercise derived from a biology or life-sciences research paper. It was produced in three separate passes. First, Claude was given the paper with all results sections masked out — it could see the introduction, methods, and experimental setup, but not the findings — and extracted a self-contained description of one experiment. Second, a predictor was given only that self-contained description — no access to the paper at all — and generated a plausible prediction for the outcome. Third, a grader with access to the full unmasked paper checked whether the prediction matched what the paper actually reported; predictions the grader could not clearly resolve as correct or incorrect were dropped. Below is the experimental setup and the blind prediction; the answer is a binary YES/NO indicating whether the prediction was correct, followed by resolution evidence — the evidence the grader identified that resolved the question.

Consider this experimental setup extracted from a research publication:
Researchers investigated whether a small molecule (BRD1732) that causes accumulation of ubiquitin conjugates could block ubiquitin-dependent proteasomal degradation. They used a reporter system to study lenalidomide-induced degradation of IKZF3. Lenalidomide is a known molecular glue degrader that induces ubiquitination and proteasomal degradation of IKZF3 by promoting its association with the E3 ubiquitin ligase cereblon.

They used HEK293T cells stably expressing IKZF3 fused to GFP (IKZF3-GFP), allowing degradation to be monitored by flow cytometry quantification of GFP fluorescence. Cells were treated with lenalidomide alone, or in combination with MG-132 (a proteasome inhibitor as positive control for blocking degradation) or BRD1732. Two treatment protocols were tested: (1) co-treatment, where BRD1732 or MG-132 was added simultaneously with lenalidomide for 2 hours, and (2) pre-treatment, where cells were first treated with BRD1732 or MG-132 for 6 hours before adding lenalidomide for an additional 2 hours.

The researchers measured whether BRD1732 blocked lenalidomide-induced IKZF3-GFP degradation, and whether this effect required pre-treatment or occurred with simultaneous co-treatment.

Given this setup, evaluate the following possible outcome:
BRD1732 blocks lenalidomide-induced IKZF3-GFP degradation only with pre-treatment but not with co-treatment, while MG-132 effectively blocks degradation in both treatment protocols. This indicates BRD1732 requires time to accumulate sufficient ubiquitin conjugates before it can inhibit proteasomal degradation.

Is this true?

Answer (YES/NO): YES